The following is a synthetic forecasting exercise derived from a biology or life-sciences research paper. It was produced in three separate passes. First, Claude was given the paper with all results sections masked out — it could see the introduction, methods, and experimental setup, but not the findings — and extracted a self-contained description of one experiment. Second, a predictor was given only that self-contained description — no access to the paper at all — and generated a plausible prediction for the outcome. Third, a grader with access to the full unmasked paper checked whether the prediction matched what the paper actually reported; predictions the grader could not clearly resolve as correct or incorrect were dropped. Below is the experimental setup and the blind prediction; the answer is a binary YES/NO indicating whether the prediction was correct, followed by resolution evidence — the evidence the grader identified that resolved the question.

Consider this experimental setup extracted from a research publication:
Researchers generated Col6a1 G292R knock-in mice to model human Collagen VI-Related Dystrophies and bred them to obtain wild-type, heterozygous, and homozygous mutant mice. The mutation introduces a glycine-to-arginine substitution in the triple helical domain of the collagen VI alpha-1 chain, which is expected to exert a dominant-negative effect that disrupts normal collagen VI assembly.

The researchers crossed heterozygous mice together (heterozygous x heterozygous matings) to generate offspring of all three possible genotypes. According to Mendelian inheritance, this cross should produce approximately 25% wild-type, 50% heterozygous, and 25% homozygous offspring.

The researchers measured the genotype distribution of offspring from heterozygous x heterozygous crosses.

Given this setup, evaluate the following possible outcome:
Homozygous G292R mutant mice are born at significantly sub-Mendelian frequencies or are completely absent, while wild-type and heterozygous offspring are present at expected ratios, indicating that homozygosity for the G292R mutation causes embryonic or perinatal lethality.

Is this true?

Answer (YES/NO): NO